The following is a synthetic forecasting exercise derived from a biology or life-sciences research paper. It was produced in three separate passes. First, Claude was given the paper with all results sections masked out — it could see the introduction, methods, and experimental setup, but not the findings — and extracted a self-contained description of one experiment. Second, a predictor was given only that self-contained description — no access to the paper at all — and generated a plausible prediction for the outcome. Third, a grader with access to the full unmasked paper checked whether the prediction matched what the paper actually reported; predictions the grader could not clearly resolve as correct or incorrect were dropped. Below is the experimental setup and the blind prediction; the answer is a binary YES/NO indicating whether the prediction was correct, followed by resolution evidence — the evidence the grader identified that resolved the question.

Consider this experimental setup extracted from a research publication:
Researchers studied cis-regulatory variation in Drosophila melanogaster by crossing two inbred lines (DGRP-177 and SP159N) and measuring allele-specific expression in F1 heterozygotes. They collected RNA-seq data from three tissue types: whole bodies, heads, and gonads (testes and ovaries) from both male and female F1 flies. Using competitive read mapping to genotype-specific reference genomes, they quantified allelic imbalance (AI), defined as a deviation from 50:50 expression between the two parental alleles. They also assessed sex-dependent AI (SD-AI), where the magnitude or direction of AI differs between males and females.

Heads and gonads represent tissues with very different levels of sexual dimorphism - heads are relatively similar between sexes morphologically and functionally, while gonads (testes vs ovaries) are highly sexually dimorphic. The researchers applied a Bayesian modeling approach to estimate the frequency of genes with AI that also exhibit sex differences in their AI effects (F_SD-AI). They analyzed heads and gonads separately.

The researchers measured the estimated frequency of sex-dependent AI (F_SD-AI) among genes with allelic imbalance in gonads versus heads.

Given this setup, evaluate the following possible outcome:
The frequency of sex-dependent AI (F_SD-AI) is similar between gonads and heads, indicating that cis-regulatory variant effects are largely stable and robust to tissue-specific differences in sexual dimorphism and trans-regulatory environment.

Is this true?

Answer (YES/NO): NO